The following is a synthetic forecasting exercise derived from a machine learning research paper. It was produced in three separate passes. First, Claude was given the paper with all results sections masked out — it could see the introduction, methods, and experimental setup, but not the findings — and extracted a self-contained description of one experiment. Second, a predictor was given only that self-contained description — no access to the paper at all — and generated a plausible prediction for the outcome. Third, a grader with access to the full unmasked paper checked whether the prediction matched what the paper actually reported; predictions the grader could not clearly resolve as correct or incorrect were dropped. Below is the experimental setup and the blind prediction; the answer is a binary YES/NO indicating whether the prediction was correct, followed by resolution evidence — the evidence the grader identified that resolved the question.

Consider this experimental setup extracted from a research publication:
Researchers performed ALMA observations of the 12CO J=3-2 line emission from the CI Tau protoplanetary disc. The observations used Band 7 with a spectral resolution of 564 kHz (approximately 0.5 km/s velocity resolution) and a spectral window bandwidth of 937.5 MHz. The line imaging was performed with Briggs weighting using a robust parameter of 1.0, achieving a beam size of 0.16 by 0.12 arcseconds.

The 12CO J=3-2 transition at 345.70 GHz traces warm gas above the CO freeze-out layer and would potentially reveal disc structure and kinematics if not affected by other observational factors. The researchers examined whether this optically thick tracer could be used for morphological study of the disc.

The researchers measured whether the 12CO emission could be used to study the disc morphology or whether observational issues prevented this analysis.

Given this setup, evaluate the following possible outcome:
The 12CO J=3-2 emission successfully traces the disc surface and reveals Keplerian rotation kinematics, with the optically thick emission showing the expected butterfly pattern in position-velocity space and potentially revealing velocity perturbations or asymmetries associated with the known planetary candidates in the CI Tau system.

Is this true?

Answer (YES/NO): NO